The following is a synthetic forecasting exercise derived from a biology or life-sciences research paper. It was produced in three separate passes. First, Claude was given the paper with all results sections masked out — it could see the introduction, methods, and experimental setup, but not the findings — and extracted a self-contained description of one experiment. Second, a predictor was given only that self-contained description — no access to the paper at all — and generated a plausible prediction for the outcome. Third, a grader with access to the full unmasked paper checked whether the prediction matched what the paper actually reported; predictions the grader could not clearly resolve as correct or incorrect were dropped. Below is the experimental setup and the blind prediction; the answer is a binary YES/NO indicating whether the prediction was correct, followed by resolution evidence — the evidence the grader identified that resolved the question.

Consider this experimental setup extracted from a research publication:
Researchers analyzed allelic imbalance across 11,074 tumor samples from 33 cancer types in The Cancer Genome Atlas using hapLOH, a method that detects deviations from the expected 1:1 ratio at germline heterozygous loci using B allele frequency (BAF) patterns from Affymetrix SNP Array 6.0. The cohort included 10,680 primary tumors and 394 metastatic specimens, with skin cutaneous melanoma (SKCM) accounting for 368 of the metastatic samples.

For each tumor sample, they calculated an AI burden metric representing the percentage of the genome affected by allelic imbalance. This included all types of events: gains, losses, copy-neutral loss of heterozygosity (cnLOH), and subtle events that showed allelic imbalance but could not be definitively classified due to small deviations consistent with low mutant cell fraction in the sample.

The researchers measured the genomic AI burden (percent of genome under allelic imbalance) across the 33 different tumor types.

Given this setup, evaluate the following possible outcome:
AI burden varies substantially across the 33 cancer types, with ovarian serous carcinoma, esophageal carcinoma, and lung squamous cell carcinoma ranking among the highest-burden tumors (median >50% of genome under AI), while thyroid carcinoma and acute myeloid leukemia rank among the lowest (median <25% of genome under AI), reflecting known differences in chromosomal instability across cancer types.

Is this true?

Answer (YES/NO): YES